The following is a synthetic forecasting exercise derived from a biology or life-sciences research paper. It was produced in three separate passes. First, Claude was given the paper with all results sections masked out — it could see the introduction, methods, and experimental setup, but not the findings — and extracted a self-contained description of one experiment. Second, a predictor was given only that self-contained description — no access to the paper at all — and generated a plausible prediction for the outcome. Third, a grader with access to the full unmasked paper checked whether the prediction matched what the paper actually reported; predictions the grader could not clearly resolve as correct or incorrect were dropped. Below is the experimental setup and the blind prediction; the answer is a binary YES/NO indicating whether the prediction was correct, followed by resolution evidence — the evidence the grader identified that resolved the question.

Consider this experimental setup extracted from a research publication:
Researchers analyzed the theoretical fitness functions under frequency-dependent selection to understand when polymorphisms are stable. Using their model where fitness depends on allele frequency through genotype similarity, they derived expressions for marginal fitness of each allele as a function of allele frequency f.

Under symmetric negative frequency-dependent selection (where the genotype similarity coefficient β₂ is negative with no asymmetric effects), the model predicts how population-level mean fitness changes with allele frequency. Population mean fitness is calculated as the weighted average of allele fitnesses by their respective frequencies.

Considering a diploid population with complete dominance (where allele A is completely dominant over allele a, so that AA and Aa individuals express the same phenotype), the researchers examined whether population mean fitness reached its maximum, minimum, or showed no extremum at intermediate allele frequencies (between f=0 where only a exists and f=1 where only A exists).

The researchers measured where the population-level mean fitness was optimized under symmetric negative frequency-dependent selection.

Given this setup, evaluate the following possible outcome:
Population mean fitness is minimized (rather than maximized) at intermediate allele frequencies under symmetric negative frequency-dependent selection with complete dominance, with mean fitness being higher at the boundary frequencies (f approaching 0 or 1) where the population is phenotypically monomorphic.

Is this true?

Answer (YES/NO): NO